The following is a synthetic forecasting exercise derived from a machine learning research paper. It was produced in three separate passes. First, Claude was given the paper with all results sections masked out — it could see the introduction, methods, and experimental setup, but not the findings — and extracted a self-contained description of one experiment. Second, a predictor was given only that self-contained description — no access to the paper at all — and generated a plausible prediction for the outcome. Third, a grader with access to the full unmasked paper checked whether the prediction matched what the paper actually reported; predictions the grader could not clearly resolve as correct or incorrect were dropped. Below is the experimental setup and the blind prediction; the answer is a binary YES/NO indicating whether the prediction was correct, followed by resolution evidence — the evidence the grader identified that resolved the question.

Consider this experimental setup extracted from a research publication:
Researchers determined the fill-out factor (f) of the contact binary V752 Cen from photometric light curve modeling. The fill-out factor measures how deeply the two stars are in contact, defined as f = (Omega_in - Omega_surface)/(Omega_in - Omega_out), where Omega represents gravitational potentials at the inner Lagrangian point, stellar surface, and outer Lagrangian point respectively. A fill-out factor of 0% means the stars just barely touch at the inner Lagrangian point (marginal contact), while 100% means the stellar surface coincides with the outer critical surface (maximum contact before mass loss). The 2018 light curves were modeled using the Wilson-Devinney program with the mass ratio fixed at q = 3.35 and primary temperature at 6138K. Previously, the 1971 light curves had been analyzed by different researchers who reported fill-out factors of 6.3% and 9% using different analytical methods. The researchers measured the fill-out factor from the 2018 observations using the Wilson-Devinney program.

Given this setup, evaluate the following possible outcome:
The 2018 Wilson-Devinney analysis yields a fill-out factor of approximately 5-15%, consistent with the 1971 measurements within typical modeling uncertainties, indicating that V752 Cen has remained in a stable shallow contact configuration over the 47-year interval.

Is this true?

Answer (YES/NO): NO